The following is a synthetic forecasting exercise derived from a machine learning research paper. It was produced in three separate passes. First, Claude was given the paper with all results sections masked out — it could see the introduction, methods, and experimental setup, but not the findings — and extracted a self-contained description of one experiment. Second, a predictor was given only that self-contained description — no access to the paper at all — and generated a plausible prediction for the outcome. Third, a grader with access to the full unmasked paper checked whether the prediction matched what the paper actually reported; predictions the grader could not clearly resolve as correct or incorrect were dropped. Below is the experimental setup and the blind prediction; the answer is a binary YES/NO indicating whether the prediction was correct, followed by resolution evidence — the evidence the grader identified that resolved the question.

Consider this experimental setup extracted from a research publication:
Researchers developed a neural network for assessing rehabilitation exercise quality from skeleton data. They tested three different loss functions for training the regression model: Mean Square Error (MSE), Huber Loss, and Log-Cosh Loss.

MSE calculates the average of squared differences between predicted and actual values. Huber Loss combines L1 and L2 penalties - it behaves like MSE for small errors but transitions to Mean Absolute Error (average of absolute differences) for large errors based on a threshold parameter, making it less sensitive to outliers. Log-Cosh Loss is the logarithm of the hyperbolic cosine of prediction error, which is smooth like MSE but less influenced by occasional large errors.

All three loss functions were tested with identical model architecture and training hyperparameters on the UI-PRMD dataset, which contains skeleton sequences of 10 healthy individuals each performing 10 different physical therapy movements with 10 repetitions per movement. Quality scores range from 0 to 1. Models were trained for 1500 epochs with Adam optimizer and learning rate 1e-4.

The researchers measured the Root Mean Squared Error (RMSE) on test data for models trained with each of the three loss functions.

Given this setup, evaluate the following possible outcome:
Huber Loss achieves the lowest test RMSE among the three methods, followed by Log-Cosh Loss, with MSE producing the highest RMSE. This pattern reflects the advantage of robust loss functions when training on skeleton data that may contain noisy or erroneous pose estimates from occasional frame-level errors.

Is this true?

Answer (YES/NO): NO